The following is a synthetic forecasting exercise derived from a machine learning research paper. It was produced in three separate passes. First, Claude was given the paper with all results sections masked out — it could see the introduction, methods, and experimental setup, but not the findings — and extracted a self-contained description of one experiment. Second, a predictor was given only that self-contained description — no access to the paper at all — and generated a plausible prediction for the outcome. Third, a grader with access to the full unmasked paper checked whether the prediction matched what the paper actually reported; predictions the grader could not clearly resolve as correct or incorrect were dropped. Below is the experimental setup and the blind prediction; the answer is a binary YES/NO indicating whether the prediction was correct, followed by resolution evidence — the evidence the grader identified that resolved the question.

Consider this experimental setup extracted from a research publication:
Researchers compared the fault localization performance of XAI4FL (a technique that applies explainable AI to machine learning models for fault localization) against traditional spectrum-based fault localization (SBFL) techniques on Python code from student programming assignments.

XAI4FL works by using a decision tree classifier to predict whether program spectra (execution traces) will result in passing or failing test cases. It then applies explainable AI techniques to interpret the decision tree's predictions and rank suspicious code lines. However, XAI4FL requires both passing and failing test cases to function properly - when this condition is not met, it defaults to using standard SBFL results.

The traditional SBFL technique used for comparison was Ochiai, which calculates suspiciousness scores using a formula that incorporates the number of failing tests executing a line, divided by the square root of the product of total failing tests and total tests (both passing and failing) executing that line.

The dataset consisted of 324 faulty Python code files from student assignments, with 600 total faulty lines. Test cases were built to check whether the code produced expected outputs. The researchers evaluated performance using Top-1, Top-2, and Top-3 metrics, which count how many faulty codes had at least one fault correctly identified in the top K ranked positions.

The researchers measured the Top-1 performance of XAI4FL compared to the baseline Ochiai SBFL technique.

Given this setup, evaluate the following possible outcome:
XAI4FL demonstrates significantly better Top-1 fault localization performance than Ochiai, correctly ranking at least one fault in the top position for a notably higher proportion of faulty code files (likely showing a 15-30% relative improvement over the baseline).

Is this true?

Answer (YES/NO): YES